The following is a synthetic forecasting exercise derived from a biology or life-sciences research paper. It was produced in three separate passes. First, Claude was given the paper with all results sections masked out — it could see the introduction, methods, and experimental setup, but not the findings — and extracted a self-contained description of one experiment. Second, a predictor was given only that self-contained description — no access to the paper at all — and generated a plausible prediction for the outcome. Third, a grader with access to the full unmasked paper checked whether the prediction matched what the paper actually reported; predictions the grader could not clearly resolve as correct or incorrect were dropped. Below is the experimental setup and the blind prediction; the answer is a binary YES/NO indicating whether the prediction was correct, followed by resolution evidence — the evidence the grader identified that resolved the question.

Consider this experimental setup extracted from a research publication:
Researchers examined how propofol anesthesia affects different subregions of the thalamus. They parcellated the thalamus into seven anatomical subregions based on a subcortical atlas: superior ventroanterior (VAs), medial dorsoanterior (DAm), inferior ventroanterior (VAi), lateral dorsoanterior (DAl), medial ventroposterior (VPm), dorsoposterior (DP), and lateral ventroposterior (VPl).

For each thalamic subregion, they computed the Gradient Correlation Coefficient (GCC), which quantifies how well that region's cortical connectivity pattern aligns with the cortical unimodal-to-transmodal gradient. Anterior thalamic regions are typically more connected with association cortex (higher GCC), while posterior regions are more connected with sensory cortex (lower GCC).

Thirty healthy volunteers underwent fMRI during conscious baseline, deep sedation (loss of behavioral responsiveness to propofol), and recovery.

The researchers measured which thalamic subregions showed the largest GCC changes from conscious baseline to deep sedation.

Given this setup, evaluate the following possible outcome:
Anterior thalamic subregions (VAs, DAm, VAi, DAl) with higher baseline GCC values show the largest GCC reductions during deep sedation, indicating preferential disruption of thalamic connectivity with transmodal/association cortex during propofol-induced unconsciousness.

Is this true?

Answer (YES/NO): YES